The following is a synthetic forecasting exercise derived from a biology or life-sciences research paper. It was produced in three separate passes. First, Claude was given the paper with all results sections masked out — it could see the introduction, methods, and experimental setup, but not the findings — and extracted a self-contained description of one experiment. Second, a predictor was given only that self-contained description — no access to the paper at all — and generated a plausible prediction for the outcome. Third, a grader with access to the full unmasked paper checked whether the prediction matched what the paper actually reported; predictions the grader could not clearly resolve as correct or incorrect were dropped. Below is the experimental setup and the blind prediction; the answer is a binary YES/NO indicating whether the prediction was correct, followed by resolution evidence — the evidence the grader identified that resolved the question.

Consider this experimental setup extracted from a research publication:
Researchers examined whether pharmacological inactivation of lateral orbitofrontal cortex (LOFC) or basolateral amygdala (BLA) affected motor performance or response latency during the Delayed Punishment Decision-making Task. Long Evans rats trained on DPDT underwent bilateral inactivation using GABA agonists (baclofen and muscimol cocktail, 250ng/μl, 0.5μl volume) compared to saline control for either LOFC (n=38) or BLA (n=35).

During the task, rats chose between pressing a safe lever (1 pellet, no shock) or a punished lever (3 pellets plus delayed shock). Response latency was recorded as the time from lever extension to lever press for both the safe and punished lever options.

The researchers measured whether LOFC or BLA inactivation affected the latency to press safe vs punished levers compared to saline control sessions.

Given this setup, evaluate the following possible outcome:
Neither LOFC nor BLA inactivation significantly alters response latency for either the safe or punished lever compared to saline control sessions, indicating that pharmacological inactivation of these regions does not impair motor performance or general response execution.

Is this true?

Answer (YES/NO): YES